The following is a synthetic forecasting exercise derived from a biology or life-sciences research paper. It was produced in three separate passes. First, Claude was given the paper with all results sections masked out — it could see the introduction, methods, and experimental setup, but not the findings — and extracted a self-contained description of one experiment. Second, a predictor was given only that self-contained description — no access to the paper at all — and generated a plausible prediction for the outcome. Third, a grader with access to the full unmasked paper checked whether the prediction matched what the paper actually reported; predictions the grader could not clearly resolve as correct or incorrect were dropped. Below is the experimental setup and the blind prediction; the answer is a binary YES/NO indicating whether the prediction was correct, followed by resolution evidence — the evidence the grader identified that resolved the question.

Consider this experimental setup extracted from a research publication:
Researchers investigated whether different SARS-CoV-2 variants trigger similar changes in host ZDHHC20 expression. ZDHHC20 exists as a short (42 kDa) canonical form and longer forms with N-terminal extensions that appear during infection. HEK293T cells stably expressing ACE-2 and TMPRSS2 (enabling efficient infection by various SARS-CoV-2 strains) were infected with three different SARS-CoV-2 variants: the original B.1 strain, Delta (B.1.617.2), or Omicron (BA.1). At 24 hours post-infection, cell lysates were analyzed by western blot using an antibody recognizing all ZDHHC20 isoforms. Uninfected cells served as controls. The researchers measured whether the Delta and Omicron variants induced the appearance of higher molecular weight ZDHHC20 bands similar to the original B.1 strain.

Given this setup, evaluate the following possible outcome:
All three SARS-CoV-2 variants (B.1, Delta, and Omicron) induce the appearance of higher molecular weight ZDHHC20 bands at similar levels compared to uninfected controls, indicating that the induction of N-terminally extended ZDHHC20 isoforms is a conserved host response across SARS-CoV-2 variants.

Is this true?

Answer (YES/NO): YES